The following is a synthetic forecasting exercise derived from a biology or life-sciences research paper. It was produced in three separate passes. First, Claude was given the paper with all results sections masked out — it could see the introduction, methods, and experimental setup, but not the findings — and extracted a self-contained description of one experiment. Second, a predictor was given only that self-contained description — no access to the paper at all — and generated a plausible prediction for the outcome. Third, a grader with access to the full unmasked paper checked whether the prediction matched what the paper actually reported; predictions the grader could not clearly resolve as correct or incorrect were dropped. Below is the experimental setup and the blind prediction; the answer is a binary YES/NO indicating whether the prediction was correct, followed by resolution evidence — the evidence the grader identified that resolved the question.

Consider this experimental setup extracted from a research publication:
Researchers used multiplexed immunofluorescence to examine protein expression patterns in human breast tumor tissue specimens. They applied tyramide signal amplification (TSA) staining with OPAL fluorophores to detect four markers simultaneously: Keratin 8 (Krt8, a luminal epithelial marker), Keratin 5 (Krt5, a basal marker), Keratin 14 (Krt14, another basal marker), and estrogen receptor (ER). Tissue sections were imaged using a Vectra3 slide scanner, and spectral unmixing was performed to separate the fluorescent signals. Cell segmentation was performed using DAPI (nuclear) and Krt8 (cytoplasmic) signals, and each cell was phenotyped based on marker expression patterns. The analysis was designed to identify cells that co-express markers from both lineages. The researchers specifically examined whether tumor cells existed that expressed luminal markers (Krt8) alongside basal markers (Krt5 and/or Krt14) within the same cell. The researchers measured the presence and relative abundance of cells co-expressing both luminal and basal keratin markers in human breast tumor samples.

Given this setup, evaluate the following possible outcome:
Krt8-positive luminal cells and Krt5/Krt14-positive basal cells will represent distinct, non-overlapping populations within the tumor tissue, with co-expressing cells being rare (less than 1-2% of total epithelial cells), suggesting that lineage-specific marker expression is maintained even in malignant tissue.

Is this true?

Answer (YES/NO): NO